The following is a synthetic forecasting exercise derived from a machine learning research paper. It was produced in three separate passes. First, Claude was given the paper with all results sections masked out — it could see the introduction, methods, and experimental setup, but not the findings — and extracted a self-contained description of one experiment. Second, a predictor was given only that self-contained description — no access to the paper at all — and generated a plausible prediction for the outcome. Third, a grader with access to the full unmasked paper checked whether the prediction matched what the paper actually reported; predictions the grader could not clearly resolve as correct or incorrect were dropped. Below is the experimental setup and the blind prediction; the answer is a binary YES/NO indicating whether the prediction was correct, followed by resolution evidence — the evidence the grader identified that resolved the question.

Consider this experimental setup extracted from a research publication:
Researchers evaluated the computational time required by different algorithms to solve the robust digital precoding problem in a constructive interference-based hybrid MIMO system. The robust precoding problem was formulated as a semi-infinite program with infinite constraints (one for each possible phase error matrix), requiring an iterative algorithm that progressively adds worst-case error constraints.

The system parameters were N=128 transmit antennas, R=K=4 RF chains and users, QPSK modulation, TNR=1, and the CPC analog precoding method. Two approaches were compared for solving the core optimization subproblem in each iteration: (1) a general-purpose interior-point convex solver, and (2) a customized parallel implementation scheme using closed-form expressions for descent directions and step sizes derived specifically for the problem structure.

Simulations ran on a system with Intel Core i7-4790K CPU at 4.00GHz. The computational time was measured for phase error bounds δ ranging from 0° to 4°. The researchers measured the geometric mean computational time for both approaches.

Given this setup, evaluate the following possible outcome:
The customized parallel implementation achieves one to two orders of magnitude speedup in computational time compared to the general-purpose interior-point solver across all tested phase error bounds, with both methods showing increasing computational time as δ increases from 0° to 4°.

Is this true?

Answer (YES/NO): NO